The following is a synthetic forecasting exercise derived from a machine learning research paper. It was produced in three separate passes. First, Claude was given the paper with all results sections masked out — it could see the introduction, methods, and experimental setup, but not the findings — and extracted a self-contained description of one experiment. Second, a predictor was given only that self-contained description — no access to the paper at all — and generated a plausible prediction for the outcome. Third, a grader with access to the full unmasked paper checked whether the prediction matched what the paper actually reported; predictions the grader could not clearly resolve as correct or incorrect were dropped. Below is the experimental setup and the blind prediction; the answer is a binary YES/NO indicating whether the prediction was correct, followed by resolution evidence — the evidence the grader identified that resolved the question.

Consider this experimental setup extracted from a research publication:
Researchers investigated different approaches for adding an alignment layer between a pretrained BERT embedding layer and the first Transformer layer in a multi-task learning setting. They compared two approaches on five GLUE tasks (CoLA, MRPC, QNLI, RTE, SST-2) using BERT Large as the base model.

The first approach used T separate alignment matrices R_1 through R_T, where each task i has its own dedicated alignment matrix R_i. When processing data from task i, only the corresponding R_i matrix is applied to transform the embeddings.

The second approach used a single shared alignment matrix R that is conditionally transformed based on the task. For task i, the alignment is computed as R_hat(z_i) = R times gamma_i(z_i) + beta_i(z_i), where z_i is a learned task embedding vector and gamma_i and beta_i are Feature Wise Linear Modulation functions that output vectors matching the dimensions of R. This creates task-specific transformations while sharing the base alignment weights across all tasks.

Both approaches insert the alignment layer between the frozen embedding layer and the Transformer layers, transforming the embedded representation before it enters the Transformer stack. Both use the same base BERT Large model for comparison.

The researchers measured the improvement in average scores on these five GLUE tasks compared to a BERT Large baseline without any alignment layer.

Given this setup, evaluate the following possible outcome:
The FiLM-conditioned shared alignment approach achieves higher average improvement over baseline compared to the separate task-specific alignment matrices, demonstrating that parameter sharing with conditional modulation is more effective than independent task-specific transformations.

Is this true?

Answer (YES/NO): YES